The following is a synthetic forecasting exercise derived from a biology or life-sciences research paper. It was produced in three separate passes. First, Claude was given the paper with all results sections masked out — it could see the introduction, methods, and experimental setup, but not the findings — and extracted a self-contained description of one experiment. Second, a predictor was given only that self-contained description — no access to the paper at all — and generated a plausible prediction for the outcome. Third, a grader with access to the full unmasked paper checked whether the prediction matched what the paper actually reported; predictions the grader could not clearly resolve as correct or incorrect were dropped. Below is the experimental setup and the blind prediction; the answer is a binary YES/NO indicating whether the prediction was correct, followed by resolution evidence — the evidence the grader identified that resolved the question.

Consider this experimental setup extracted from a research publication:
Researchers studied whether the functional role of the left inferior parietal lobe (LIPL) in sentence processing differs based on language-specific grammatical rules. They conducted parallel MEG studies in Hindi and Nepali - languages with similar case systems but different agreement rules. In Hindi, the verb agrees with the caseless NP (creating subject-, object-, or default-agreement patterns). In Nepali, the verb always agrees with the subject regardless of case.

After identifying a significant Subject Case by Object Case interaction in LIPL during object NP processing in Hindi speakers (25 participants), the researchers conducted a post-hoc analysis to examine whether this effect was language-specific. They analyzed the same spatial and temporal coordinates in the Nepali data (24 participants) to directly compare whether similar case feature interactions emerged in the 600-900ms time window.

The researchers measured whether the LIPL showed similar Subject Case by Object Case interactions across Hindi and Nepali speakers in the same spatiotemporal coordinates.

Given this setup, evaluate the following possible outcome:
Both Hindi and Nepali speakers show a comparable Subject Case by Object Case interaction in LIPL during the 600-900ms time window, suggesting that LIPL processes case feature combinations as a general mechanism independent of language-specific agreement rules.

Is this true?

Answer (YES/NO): NO